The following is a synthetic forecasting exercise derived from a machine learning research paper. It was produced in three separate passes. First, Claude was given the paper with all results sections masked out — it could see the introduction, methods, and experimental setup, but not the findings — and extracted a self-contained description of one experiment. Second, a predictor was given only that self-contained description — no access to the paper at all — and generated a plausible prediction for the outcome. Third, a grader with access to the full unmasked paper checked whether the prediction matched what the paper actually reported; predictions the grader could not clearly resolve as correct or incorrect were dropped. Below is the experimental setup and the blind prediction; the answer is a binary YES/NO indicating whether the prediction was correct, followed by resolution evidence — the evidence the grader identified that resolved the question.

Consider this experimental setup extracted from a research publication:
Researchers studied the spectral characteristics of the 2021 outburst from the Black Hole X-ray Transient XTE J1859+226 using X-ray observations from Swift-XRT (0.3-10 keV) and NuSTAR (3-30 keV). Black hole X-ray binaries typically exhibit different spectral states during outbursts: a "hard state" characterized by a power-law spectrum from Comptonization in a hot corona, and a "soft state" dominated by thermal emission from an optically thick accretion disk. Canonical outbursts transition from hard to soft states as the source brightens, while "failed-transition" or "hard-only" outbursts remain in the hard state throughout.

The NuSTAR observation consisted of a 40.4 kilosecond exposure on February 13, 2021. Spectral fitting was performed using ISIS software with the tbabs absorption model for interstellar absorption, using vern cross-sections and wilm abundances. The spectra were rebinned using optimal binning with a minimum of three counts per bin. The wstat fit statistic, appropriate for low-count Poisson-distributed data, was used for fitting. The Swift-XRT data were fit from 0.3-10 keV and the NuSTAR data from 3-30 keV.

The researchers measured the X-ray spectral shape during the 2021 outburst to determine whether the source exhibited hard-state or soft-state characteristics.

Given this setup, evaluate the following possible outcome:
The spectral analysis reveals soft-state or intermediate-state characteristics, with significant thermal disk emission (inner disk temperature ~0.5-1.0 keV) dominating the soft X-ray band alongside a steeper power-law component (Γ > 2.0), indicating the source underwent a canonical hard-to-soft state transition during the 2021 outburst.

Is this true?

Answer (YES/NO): NO